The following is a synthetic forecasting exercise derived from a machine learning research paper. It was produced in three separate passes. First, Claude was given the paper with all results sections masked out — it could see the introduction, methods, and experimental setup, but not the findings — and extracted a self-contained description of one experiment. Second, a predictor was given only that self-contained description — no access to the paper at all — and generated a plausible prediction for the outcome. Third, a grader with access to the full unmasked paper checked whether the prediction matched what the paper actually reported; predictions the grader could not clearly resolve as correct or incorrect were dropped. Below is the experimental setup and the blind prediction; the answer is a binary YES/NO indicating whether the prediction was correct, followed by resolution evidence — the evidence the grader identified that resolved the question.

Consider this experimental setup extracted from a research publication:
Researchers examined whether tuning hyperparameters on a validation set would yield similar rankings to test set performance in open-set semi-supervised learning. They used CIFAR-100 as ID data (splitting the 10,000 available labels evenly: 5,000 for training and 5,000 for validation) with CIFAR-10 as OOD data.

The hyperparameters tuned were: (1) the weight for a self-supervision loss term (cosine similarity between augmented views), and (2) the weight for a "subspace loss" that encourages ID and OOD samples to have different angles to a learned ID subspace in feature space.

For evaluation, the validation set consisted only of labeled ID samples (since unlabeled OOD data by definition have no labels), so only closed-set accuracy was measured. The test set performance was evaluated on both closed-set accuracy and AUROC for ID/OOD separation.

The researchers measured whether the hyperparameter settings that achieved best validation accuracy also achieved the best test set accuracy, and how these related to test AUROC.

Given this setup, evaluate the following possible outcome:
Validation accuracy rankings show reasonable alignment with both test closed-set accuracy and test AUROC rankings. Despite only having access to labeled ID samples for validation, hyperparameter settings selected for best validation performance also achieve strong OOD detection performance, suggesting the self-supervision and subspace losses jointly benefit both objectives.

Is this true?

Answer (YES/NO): YES